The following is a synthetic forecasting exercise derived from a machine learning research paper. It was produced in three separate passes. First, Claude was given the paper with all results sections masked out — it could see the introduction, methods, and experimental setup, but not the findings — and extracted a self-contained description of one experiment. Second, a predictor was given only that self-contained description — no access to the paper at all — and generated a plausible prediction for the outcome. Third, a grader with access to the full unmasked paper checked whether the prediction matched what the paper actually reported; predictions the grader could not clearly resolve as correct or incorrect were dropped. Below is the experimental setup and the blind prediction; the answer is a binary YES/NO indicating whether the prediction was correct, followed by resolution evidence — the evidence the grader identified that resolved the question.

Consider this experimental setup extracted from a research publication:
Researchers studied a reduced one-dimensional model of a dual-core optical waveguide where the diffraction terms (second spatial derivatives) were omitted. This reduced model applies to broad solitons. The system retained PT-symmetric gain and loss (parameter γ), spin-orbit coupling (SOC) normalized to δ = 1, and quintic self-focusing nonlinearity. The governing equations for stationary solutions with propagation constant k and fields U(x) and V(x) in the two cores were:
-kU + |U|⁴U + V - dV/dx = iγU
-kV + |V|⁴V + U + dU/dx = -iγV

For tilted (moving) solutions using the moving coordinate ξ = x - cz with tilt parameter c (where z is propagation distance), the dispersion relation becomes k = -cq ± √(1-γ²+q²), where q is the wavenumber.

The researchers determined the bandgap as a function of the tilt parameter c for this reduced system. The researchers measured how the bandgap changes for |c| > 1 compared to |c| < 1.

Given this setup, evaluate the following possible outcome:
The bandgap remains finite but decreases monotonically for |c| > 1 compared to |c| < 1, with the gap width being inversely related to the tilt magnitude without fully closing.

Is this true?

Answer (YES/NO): NO